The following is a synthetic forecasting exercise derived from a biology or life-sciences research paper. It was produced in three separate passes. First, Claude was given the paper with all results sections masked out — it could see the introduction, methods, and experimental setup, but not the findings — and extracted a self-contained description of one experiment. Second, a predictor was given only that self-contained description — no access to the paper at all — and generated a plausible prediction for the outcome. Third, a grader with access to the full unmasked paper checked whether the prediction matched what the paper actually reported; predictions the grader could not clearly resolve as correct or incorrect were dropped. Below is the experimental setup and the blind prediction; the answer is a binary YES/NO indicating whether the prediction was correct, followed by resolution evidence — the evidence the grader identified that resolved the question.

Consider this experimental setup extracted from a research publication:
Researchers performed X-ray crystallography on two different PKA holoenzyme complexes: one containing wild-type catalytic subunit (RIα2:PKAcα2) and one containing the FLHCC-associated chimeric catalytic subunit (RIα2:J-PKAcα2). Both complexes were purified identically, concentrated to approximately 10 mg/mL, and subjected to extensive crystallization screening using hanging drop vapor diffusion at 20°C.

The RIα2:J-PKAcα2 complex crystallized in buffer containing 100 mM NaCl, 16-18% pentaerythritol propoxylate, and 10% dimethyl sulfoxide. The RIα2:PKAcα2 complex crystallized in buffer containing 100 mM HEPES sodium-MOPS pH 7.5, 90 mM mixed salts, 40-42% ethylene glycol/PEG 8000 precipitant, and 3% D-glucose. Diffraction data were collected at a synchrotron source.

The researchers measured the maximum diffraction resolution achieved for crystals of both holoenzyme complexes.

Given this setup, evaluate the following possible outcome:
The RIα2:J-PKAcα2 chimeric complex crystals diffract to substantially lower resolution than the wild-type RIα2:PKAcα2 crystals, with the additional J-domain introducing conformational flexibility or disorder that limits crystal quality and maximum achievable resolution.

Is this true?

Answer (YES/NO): NO